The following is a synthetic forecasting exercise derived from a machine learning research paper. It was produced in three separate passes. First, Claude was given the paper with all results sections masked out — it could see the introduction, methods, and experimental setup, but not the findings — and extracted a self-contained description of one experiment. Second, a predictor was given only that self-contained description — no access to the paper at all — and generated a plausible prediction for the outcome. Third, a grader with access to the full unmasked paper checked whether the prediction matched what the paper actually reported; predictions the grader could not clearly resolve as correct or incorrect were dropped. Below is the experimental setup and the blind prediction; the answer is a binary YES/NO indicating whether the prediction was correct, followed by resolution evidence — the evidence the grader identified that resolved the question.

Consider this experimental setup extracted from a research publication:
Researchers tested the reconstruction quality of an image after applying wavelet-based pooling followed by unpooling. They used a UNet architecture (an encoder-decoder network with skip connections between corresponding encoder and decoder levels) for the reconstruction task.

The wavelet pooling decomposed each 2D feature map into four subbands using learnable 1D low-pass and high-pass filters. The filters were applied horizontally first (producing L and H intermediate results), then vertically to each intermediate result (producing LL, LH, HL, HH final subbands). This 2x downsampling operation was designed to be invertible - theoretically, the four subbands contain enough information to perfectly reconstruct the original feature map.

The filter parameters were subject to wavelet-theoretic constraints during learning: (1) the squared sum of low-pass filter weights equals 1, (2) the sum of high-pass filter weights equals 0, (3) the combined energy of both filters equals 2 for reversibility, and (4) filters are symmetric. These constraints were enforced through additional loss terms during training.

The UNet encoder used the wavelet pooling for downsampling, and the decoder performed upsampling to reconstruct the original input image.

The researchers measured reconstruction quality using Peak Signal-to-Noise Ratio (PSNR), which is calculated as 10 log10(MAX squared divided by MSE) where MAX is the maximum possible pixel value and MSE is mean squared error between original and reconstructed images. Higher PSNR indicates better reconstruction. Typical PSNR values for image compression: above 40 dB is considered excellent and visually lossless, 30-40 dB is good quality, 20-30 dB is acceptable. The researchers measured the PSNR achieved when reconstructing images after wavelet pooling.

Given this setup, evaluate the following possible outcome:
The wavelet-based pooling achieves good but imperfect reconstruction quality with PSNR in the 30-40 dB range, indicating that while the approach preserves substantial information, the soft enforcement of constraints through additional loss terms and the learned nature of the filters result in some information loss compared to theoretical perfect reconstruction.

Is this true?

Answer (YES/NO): YES